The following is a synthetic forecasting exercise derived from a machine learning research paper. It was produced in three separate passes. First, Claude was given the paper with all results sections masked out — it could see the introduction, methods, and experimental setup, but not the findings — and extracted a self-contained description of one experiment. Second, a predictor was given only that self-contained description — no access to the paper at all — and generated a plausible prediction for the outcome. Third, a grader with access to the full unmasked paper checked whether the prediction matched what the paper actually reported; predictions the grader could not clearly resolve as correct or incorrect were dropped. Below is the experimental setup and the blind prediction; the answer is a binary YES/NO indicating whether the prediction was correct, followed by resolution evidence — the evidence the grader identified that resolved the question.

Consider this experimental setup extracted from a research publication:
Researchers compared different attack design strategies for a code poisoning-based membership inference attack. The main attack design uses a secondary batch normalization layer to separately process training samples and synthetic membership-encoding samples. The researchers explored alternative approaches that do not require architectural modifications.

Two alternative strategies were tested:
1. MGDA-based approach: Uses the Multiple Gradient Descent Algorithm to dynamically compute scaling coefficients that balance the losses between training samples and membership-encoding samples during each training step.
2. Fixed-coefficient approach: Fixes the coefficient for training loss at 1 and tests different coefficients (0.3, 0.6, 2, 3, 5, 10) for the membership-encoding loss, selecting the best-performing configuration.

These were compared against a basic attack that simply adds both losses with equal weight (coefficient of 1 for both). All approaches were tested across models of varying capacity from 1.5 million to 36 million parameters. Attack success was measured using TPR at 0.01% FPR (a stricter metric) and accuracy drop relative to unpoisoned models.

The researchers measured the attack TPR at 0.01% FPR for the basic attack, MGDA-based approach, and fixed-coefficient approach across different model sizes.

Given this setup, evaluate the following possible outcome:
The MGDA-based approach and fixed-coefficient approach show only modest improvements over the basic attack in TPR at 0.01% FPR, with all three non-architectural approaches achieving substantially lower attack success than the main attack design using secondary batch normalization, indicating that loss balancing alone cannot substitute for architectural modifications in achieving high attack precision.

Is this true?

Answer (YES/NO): YES